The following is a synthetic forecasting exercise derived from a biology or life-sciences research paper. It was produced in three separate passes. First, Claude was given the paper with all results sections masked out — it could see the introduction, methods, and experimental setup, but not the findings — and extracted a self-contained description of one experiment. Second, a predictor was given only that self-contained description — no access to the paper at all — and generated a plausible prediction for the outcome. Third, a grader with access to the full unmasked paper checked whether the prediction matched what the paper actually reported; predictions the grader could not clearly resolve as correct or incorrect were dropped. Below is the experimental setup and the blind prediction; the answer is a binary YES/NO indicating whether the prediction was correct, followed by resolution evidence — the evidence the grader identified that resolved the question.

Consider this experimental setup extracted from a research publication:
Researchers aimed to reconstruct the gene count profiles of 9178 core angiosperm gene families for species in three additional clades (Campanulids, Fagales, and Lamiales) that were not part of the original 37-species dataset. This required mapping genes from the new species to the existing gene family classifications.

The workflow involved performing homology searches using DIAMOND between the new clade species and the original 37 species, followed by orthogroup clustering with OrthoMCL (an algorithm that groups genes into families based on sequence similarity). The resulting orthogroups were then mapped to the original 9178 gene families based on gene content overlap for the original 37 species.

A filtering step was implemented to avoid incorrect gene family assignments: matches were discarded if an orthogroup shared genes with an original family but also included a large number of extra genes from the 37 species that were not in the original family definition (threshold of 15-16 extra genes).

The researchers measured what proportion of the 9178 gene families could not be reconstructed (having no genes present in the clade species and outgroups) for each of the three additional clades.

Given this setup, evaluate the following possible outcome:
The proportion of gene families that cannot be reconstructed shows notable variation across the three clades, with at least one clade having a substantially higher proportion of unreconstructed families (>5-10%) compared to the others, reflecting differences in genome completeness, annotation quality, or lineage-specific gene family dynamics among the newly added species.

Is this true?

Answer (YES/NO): NO